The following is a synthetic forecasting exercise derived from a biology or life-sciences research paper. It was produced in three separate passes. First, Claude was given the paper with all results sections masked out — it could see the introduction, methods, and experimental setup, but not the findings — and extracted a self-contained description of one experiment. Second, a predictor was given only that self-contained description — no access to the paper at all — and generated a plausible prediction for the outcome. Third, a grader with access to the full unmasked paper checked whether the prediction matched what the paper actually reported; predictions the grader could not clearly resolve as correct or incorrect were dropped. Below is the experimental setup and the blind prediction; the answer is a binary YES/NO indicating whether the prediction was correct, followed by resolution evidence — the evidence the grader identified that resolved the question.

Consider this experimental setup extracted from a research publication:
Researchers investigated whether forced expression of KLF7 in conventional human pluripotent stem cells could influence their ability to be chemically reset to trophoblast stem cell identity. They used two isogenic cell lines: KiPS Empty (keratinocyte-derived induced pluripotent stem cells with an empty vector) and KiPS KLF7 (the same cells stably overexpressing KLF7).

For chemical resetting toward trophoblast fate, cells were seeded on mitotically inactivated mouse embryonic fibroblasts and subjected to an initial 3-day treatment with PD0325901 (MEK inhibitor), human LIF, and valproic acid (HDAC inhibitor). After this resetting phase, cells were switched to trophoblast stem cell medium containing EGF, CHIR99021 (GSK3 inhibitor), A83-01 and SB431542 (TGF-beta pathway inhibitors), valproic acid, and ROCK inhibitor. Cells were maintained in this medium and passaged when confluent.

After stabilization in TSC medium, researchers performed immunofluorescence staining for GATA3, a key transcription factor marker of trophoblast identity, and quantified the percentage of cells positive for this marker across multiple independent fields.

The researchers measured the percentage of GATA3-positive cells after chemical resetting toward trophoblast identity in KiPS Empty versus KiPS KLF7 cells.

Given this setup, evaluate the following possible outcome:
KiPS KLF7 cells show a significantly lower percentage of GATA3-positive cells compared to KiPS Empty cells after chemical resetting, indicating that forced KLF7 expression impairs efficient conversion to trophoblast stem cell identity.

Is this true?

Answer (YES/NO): YES